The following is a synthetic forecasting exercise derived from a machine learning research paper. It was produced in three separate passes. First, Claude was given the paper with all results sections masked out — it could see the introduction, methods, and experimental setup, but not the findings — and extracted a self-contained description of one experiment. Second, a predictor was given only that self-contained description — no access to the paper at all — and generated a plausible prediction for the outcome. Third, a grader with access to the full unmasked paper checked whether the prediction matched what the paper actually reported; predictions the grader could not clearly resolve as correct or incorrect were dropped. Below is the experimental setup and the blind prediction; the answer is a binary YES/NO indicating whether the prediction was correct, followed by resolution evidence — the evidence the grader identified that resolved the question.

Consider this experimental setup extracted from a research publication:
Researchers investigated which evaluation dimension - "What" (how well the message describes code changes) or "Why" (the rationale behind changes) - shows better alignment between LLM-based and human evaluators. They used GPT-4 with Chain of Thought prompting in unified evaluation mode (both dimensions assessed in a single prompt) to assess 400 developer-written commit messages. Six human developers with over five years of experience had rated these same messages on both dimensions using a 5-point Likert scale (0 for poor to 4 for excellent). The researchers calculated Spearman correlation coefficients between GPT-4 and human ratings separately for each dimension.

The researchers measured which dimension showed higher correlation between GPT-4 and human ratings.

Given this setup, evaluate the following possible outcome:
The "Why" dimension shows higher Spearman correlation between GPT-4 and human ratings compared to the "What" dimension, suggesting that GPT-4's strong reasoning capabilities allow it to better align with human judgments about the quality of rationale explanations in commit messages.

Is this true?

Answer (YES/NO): YES